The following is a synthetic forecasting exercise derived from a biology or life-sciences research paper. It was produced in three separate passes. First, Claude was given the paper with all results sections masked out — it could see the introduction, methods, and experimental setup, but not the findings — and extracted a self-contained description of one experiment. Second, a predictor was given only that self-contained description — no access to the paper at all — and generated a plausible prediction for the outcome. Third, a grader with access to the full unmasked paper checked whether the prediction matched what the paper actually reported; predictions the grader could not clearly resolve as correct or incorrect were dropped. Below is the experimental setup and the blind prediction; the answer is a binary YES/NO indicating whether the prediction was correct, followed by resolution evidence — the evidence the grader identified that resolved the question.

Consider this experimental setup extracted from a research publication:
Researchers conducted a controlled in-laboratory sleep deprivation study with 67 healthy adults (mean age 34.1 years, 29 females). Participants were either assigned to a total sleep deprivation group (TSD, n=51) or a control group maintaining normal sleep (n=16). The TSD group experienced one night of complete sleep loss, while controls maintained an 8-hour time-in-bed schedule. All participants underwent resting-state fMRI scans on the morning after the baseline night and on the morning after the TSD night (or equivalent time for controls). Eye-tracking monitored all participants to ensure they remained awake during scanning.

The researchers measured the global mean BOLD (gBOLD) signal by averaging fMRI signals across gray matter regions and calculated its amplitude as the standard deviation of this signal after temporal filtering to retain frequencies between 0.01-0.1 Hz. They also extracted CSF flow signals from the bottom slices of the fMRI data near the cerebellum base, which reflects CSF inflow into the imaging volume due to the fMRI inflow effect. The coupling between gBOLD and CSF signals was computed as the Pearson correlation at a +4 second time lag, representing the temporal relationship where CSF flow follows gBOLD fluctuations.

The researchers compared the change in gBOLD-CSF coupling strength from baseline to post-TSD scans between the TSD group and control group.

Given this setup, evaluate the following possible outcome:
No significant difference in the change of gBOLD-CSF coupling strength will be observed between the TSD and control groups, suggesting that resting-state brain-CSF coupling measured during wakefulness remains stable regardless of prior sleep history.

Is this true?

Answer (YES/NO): NO